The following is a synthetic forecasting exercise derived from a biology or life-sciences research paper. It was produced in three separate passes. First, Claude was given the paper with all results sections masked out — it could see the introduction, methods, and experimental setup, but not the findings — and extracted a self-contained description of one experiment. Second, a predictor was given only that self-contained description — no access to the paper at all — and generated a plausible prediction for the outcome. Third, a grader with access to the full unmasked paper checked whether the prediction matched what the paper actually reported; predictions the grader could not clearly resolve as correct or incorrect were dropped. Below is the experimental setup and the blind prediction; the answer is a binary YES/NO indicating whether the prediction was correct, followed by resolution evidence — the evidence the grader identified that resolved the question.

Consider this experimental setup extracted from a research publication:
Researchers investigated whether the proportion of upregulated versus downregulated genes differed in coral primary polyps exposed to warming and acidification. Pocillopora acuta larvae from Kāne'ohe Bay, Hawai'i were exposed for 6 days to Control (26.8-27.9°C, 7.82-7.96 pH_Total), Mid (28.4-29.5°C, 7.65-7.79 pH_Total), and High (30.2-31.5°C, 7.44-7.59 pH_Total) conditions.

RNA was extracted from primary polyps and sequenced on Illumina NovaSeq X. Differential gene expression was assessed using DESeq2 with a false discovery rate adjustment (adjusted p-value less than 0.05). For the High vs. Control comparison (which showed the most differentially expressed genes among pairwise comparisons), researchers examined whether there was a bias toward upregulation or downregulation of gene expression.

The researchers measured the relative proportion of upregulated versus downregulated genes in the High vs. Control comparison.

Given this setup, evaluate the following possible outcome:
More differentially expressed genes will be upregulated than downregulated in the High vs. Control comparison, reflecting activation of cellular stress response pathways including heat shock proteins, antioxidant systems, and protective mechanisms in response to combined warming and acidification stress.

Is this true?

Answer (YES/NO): YES